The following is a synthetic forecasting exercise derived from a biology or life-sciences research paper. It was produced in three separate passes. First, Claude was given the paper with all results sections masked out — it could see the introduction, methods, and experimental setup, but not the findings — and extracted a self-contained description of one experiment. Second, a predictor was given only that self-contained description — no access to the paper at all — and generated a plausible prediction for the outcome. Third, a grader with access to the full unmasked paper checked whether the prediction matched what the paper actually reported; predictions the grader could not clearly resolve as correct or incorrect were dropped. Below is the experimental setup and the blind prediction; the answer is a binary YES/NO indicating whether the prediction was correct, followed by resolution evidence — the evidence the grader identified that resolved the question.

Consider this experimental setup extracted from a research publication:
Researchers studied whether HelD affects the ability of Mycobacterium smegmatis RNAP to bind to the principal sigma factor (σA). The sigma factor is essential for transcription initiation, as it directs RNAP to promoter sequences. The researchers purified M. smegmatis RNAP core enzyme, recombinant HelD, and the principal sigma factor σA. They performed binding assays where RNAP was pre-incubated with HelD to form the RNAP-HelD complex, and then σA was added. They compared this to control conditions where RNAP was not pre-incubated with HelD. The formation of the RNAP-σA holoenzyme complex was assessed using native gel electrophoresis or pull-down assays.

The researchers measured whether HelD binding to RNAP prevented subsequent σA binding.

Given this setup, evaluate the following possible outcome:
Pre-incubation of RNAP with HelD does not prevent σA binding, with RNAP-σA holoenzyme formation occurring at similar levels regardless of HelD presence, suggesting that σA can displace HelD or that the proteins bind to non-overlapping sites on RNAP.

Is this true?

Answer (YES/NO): YES